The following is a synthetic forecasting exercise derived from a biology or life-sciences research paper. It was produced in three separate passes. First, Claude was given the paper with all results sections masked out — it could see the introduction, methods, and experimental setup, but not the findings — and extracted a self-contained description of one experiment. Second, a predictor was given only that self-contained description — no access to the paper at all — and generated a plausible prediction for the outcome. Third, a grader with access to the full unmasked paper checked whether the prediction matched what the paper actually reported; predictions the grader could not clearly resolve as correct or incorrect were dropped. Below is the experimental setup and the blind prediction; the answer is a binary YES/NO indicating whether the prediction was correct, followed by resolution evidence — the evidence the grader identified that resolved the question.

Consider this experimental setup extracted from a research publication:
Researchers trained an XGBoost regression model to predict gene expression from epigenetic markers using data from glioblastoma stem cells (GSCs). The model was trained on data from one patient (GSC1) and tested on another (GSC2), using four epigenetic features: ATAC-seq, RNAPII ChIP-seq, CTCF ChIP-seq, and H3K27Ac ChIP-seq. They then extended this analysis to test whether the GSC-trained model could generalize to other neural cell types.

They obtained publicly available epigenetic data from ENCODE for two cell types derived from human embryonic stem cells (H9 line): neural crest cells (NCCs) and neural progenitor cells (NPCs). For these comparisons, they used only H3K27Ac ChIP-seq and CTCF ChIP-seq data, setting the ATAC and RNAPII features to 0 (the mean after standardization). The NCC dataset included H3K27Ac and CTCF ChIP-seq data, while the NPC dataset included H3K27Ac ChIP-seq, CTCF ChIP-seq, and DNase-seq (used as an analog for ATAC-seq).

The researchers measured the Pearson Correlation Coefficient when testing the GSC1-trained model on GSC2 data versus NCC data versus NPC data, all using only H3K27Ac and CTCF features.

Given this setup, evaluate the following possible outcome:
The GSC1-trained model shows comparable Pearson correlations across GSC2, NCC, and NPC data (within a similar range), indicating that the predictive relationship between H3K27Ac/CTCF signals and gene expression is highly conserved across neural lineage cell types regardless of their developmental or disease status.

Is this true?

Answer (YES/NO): NO